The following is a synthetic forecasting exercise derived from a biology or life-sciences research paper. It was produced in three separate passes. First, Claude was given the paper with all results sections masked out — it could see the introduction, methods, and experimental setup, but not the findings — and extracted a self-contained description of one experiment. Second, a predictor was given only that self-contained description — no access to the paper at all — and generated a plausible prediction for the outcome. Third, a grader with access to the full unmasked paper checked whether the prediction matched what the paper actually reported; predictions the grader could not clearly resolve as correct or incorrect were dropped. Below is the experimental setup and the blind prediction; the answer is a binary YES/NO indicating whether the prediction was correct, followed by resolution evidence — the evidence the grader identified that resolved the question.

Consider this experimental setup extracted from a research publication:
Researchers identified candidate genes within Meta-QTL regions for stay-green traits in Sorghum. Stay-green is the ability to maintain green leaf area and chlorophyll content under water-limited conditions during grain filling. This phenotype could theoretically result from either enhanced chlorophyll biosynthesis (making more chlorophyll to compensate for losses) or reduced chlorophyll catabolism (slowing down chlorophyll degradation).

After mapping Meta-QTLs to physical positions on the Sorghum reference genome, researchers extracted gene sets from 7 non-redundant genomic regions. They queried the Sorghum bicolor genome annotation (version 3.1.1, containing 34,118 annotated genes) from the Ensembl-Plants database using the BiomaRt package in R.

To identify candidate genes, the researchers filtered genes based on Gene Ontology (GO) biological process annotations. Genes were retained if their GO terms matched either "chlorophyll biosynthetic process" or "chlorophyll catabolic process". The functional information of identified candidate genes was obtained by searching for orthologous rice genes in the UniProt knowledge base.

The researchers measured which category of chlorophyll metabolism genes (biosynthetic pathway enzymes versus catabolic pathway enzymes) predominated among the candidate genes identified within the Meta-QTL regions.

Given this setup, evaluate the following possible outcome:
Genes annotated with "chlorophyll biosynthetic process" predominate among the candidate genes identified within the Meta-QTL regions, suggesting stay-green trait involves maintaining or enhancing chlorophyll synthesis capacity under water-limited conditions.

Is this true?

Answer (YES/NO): YES